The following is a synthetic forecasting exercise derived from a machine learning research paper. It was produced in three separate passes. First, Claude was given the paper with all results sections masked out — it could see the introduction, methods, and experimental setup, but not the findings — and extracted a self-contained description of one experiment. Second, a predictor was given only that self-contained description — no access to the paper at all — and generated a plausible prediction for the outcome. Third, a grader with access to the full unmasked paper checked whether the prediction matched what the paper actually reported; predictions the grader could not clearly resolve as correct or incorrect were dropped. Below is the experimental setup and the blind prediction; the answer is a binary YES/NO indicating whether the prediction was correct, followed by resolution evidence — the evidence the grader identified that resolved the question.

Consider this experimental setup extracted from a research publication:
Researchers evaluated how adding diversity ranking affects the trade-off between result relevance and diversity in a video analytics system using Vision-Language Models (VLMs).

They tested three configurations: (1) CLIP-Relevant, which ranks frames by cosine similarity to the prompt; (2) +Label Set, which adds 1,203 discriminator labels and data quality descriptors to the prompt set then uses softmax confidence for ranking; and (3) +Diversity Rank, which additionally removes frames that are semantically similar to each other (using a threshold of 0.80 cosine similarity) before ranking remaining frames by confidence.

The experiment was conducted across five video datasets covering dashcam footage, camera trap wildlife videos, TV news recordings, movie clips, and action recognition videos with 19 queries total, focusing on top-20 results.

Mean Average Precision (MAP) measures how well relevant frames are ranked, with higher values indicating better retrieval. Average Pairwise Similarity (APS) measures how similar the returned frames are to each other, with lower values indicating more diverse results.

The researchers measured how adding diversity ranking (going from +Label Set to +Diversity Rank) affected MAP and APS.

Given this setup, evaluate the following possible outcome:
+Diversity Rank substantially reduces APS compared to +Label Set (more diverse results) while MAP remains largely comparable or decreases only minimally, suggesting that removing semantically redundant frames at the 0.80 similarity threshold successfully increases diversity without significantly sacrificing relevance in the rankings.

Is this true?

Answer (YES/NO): YES